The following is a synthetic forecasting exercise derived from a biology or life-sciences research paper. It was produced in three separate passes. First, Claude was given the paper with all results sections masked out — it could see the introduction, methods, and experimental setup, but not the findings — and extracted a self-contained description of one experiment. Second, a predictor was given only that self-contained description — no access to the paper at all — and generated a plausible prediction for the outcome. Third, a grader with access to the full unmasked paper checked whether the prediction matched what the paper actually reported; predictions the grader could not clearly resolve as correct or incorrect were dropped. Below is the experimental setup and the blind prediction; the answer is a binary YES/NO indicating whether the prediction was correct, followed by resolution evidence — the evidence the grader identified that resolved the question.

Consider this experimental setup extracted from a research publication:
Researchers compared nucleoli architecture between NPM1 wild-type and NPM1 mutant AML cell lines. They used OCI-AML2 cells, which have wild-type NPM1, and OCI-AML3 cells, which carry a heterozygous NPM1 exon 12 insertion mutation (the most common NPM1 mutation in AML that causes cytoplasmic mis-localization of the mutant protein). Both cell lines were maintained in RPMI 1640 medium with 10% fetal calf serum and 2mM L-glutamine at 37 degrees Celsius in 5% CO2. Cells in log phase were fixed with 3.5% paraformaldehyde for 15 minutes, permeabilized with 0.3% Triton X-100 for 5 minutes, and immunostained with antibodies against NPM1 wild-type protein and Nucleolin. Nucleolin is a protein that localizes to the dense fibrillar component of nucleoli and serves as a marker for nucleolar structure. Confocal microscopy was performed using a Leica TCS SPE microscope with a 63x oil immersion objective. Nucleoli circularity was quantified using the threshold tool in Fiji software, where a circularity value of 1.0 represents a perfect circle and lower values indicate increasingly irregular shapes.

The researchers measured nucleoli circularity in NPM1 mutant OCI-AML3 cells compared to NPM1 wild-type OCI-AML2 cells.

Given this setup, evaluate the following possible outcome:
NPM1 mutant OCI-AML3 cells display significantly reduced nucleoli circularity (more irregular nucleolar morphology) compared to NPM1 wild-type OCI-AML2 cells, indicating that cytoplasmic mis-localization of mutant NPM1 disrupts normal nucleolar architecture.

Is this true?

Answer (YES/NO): YES